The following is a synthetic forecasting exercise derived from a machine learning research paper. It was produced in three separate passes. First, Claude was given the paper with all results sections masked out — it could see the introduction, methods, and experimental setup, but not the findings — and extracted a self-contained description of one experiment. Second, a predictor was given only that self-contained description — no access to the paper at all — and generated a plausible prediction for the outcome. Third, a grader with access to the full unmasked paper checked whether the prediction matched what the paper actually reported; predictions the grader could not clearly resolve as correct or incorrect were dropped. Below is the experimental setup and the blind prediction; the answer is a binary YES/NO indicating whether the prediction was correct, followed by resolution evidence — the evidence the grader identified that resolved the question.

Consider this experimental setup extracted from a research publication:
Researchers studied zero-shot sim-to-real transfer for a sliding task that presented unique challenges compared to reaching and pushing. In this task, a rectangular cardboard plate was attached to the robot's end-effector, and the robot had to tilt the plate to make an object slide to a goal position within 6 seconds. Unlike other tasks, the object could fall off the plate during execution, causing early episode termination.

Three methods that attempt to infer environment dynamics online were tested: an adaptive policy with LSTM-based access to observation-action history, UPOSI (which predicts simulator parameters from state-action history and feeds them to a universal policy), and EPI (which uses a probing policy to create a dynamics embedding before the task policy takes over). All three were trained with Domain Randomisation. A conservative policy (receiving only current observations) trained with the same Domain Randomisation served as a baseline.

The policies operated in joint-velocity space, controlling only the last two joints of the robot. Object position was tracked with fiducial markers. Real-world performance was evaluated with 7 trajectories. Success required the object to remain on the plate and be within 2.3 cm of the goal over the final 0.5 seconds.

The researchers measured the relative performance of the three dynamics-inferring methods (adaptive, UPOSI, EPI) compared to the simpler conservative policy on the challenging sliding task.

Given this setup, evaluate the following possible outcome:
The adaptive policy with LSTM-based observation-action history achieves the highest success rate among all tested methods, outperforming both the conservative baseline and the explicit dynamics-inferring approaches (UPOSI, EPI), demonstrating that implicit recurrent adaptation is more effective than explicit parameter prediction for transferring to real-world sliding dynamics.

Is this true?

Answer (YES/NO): NO